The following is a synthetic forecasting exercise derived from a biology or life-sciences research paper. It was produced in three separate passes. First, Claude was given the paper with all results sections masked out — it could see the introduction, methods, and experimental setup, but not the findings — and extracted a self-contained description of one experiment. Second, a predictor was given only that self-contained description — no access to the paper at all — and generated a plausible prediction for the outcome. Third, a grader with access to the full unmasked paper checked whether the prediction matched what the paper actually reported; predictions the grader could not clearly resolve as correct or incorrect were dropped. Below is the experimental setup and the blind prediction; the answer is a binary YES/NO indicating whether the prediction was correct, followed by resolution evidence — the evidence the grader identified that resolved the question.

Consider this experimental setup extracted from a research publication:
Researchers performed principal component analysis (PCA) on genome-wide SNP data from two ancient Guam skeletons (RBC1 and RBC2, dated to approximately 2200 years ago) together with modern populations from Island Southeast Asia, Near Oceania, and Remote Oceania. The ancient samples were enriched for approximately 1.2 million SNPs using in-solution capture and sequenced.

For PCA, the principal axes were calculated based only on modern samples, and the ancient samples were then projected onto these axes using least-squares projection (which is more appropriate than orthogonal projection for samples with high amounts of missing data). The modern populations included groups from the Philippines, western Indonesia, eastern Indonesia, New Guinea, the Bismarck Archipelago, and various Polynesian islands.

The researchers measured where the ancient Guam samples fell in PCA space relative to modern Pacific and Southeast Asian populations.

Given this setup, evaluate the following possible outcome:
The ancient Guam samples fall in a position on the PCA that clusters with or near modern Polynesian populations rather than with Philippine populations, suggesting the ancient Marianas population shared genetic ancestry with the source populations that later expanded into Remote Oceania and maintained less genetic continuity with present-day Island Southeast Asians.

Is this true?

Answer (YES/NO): NO